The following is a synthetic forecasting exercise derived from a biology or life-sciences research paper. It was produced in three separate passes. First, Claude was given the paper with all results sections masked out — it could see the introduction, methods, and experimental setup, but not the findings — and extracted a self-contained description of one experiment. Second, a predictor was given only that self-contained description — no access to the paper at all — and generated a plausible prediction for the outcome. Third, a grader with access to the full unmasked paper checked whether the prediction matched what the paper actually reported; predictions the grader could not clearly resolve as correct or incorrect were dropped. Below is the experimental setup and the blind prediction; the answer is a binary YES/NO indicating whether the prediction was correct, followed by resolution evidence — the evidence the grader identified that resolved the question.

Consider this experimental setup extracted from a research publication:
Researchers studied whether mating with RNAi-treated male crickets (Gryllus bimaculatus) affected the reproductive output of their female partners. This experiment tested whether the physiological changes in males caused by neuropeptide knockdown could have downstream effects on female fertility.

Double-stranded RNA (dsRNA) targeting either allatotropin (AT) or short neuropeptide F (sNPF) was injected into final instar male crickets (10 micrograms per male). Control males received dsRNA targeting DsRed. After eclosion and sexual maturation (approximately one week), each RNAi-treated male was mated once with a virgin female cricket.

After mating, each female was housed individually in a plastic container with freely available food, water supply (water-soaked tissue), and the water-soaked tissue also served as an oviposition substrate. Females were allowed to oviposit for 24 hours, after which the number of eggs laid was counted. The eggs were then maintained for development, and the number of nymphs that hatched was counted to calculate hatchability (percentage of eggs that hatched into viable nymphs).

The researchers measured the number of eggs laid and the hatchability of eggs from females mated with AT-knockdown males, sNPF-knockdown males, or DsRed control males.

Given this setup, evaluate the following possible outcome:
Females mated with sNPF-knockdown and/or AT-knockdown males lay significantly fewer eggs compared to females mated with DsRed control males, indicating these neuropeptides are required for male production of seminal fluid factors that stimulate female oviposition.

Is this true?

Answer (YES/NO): NO